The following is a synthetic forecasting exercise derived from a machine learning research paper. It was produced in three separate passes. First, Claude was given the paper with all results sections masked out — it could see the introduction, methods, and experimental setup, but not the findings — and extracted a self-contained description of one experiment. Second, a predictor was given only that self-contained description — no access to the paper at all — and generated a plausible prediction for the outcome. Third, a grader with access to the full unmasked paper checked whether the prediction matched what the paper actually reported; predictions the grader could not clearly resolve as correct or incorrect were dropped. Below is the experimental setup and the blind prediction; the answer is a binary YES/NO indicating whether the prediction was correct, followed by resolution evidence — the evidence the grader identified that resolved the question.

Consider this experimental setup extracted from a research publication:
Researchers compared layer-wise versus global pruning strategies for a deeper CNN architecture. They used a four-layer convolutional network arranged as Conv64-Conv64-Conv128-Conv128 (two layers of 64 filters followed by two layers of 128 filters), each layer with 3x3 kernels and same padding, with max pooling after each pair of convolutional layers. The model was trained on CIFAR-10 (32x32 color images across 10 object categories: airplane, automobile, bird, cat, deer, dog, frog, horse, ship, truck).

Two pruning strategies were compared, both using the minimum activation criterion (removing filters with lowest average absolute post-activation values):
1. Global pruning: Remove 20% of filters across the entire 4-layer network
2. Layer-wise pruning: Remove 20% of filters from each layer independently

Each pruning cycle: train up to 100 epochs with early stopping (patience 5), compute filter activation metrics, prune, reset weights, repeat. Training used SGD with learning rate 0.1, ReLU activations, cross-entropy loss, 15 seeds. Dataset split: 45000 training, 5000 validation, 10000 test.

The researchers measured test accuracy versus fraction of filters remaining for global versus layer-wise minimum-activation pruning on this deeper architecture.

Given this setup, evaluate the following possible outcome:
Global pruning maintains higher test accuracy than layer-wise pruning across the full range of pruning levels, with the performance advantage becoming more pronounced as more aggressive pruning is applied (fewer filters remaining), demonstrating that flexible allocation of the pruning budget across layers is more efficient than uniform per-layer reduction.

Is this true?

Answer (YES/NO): NO